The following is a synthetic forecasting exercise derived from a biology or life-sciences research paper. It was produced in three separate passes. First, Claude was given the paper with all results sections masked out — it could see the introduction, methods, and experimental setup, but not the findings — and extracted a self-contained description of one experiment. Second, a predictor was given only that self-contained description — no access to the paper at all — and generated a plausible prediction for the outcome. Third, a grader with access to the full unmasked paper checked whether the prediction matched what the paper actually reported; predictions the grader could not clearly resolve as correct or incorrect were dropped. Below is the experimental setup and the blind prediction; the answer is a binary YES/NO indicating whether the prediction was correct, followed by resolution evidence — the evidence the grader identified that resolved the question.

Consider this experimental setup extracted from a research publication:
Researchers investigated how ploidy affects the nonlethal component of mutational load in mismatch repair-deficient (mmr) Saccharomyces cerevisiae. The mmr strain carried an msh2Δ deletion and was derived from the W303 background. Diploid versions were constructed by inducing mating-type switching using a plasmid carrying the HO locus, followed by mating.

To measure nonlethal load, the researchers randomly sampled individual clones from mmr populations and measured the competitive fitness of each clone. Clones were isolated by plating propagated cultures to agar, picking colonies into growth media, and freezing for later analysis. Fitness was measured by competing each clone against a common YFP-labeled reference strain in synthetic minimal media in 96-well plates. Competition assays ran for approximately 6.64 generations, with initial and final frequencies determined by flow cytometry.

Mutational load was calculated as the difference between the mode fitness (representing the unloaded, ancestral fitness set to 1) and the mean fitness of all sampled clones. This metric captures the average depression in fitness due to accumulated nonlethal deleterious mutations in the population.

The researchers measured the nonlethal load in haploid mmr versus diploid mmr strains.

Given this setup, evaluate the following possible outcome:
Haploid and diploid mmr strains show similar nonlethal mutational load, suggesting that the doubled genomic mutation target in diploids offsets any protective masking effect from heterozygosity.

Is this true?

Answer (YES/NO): NO